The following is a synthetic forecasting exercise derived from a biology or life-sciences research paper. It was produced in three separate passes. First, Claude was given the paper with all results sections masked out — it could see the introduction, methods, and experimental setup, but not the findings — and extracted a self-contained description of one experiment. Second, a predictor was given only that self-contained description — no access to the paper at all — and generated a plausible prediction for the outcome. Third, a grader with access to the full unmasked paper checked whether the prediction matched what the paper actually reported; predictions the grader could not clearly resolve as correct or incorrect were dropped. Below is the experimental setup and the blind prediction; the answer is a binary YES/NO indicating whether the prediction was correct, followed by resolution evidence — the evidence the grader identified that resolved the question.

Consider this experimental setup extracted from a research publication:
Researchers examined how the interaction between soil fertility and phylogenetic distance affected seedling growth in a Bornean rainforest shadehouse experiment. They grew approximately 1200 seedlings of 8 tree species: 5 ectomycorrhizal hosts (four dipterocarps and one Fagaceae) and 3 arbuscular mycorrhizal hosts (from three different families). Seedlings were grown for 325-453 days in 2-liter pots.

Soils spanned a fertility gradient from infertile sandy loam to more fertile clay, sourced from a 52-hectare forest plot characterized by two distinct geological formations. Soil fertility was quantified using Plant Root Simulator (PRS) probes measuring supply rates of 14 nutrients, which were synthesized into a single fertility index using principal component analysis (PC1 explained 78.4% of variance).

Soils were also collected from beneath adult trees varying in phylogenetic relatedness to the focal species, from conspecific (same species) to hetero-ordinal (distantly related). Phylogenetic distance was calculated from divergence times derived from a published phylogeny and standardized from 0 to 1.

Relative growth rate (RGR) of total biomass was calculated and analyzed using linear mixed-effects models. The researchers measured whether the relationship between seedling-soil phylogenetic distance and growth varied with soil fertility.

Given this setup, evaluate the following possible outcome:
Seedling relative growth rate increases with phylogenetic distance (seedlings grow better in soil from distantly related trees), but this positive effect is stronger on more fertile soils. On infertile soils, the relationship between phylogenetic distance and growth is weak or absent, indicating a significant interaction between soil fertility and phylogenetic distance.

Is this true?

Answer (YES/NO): NO